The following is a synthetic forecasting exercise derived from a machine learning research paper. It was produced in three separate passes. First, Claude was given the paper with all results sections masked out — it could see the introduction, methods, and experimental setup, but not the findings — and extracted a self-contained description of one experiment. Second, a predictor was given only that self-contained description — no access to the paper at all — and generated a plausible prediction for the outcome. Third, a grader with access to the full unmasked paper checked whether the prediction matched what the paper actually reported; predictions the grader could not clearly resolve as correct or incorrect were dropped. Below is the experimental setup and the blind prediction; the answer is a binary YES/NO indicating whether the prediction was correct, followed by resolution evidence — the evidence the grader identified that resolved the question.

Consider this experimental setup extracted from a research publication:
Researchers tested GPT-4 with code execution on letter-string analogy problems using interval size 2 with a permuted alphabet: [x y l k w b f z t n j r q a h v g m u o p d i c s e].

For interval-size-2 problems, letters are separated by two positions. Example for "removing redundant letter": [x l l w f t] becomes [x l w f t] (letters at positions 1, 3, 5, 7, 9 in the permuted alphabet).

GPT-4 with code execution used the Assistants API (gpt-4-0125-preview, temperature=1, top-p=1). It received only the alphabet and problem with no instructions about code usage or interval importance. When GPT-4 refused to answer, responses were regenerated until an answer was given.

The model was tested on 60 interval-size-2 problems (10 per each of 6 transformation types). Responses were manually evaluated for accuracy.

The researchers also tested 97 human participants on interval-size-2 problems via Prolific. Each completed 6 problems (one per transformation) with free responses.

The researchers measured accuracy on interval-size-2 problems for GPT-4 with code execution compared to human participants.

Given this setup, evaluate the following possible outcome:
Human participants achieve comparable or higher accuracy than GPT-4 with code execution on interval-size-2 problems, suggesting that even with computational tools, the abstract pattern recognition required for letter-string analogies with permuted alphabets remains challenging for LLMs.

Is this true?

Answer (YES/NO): YES